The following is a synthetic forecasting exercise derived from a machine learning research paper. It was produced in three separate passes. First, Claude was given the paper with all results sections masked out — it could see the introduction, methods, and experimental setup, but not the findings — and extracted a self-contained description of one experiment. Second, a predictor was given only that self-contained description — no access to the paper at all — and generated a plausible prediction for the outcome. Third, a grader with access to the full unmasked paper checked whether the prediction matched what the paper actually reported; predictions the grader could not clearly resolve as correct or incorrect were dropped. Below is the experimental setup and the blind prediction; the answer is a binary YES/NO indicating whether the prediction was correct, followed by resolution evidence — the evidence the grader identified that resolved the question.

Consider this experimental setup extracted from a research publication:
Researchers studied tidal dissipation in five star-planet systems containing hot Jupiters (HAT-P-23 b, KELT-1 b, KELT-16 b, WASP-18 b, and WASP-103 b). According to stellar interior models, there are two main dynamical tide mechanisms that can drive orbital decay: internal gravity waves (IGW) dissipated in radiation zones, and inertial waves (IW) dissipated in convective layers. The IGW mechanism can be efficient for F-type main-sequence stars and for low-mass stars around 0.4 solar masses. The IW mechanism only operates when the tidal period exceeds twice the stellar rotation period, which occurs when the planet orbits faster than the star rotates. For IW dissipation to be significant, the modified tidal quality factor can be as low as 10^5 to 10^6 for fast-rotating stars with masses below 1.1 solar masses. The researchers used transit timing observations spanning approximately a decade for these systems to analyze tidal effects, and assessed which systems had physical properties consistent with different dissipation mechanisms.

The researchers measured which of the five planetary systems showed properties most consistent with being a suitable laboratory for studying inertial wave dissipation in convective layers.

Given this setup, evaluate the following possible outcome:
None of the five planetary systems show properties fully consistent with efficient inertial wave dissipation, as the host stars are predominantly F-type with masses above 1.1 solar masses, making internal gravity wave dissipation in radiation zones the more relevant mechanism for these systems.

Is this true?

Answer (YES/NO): NO